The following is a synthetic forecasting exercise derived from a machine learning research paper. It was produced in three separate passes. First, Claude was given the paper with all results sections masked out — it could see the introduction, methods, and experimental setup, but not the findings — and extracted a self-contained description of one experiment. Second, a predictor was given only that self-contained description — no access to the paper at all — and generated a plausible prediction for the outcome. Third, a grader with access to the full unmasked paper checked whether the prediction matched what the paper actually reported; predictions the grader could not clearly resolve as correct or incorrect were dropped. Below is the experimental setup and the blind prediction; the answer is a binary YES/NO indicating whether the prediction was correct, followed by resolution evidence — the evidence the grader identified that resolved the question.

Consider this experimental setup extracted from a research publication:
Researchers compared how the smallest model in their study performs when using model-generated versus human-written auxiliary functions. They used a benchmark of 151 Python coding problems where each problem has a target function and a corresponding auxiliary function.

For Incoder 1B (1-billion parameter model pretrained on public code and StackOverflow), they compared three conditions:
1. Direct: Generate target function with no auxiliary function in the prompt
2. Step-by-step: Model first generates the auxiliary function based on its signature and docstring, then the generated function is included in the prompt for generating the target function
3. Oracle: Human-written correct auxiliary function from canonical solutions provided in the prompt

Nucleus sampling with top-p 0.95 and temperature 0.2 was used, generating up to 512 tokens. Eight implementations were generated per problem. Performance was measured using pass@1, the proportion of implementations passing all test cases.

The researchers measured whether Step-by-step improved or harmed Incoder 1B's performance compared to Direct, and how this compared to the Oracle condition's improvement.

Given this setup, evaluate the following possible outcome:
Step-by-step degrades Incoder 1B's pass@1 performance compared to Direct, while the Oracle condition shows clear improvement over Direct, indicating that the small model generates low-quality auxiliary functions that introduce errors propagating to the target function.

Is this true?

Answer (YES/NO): YES